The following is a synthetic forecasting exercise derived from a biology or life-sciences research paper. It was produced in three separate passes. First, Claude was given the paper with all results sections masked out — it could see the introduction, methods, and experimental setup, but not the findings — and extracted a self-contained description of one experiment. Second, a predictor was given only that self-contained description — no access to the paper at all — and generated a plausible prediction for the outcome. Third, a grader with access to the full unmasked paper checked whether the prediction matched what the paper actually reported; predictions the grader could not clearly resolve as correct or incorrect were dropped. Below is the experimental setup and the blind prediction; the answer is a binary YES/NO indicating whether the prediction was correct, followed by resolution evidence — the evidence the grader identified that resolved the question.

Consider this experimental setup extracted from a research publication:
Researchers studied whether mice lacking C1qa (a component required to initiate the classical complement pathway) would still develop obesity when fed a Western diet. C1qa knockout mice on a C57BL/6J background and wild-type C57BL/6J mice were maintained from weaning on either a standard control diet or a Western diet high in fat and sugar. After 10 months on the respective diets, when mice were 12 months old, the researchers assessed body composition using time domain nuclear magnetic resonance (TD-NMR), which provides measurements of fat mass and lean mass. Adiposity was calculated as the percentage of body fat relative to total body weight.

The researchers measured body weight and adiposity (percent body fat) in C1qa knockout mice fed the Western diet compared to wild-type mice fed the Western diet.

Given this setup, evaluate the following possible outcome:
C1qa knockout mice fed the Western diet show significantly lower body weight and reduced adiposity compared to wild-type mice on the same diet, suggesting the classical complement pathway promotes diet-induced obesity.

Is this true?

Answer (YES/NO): NO